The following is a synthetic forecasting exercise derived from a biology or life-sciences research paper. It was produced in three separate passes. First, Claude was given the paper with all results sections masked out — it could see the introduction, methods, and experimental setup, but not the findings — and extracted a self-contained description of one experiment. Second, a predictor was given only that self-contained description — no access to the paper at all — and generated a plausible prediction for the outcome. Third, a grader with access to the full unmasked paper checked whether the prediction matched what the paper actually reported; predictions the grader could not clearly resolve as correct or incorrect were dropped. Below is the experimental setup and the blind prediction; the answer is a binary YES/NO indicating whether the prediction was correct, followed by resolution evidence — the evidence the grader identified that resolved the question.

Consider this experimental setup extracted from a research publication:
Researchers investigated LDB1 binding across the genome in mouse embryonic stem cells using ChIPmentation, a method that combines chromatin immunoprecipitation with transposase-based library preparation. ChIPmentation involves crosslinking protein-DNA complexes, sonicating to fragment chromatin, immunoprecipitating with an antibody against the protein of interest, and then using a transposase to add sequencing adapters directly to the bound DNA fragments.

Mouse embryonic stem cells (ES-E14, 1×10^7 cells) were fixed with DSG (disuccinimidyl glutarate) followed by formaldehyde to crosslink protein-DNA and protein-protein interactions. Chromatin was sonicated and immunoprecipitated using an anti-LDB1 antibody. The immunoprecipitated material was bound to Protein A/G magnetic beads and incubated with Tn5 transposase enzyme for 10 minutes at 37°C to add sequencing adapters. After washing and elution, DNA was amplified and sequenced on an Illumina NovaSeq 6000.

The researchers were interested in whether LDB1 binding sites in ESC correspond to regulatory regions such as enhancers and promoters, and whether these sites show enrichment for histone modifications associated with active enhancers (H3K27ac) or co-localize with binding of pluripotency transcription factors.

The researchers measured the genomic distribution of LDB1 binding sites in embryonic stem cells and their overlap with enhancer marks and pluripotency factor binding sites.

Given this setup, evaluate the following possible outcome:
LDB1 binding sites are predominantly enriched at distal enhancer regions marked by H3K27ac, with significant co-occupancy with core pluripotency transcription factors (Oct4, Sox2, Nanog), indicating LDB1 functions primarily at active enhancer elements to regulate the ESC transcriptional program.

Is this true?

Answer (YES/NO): YES